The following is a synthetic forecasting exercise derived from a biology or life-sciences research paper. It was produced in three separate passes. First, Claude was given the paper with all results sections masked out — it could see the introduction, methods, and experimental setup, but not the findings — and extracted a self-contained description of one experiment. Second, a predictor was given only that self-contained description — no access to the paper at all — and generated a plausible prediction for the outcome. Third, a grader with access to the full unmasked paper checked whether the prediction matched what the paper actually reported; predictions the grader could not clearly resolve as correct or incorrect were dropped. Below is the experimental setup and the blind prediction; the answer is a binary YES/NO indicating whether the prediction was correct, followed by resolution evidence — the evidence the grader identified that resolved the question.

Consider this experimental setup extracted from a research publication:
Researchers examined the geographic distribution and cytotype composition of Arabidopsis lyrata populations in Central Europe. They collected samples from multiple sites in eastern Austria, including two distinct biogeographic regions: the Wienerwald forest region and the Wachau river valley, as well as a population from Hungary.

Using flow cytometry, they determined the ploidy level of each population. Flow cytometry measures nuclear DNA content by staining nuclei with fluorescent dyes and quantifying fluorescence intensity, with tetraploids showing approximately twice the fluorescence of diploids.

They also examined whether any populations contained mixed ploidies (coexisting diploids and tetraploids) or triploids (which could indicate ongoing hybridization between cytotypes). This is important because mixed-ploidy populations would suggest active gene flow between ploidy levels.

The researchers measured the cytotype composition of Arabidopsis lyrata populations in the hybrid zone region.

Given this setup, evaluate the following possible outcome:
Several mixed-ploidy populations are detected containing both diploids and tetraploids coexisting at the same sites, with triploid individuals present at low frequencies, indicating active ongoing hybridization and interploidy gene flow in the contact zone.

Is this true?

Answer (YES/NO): NO